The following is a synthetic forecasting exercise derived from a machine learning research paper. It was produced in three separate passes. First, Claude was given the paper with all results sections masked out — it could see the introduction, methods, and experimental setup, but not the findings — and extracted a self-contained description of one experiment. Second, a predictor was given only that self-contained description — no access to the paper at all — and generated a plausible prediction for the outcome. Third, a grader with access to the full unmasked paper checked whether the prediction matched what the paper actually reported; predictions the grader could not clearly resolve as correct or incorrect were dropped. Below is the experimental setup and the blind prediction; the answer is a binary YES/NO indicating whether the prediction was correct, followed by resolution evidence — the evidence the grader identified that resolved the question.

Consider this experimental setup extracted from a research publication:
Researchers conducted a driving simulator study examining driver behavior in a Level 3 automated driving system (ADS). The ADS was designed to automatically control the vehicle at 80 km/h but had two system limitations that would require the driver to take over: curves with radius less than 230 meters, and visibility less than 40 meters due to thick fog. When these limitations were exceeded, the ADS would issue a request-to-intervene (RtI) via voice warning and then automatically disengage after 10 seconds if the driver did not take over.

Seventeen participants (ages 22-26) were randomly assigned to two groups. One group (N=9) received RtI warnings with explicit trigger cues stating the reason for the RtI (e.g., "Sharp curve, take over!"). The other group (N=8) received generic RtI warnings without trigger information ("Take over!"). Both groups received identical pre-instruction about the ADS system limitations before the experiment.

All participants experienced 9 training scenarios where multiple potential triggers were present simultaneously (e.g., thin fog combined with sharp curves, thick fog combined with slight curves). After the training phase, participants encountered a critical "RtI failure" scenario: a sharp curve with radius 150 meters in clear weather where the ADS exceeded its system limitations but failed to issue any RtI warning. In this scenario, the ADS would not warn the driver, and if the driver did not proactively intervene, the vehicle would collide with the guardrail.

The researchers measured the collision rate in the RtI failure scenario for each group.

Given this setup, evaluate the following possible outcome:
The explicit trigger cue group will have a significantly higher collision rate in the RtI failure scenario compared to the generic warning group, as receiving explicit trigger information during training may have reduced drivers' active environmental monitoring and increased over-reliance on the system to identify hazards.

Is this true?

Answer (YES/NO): NO